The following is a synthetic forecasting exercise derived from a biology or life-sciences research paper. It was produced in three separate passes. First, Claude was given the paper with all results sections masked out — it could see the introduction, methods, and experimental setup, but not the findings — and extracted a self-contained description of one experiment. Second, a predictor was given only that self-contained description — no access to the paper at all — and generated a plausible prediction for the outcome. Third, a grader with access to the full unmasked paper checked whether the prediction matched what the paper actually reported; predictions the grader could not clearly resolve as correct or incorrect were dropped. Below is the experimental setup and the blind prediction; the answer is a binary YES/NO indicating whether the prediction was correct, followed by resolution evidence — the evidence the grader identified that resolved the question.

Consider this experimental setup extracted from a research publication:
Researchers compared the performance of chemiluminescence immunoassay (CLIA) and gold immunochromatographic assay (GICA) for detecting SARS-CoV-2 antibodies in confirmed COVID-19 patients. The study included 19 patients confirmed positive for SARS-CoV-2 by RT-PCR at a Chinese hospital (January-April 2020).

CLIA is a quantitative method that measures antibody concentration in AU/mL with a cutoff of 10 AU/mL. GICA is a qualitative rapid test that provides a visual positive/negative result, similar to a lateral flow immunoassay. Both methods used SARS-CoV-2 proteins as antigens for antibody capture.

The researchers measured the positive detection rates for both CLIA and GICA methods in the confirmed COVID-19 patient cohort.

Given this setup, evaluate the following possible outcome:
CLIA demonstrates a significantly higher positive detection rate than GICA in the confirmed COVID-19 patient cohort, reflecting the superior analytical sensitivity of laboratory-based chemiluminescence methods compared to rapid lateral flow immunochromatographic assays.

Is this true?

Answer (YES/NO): NO